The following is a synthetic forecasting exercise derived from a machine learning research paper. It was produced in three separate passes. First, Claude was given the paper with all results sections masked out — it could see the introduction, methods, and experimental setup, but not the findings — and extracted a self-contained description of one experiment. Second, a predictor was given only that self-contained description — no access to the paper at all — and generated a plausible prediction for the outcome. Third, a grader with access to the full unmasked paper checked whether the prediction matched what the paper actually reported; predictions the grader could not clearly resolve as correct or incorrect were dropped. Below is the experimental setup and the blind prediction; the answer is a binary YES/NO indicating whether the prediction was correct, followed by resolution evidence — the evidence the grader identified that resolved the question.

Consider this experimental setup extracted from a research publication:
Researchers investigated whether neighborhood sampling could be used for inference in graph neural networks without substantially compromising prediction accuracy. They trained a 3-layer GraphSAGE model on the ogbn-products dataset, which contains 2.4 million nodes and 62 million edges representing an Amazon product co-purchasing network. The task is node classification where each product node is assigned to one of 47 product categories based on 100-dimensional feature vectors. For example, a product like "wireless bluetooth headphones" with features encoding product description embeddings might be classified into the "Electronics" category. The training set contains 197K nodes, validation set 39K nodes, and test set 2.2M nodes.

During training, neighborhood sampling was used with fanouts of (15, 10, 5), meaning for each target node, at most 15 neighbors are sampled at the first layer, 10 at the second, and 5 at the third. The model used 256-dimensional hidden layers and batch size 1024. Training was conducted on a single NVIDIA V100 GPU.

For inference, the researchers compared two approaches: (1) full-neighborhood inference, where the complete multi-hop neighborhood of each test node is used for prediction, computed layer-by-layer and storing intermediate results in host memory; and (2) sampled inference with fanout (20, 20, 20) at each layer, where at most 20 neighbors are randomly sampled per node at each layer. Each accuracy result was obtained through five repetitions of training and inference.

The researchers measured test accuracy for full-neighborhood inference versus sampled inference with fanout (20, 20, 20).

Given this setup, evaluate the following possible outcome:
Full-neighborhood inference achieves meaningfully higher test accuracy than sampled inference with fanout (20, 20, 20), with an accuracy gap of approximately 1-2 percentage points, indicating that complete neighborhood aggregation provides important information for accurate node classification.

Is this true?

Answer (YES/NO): NO